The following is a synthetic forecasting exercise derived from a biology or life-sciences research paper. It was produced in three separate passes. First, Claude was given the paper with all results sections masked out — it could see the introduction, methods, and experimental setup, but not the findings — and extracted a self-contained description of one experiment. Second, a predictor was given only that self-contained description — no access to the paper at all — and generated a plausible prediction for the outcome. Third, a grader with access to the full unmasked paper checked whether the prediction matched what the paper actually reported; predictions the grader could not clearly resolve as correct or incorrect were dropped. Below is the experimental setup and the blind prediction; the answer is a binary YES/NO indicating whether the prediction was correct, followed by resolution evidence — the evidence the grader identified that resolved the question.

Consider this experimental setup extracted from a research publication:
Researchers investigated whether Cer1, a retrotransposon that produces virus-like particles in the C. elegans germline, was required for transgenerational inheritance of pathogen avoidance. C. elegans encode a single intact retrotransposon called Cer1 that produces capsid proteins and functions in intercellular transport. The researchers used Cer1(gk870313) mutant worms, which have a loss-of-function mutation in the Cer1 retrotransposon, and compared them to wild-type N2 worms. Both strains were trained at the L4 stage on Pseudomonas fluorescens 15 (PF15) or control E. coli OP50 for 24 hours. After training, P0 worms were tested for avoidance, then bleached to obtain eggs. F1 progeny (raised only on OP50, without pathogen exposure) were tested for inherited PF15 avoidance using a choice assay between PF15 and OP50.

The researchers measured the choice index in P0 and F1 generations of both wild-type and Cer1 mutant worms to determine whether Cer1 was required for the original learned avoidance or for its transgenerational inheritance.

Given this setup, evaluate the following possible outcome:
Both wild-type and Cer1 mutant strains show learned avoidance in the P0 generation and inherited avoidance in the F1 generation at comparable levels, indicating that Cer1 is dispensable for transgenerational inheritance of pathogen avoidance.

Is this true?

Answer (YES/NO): NO